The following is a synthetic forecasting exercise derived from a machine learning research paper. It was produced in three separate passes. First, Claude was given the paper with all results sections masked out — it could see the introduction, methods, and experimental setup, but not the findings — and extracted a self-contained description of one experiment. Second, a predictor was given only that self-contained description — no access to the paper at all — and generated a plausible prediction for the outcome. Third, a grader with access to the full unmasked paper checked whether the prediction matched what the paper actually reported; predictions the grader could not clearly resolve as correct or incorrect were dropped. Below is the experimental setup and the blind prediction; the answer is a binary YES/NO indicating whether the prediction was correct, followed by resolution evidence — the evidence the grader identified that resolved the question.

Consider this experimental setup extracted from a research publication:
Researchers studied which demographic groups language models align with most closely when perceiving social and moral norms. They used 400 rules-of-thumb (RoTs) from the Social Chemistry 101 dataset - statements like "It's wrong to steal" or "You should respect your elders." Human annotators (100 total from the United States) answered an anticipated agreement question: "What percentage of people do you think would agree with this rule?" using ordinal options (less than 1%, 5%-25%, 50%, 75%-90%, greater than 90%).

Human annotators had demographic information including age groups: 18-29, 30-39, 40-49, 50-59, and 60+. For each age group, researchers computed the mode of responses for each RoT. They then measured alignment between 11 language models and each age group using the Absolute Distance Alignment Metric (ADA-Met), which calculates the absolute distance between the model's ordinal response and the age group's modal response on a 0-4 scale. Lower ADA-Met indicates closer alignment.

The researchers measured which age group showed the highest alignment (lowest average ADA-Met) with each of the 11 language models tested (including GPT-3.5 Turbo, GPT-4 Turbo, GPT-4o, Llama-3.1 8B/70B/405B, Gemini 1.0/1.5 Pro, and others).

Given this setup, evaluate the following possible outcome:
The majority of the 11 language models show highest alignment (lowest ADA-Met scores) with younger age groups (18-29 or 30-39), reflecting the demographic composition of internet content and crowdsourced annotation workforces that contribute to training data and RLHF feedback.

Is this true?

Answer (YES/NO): YES